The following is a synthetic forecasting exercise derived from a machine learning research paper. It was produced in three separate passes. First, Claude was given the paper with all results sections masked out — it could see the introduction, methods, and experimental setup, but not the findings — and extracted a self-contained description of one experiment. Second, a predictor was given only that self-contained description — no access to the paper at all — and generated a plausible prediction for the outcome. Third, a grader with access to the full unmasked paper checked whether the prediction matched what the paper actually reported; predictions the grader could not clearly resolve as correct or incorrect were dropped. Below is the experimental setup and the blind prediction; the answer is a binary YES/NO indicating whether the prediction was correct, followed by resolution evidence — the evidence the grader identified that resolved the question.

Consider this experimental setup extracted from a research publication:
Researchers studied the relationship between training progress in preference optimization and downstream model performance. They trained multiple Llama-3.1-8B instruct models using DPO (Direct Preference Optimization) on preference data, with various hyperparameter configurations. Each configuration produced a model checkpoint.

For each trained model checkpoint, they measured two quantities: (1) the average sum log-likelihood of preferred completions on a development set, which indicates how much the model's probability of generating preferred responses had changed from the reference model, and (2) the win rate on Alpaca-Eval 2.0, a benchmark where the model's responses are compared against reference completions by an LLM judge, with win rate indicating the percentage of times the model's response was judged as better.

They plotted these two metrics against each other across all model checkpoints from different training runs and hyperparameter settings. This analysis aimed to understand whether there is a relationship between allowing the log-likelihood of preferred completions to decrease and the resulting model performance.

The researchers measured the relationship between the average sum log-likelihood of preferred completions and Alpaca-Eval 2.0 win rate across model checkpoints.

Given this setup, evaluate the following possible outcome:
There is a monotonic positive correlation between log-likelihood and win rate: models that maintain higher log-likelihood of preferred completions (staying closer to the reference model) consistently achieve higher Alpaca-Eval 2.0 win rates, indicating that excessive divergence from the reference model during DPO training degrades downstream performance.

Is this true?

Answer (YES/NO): NO